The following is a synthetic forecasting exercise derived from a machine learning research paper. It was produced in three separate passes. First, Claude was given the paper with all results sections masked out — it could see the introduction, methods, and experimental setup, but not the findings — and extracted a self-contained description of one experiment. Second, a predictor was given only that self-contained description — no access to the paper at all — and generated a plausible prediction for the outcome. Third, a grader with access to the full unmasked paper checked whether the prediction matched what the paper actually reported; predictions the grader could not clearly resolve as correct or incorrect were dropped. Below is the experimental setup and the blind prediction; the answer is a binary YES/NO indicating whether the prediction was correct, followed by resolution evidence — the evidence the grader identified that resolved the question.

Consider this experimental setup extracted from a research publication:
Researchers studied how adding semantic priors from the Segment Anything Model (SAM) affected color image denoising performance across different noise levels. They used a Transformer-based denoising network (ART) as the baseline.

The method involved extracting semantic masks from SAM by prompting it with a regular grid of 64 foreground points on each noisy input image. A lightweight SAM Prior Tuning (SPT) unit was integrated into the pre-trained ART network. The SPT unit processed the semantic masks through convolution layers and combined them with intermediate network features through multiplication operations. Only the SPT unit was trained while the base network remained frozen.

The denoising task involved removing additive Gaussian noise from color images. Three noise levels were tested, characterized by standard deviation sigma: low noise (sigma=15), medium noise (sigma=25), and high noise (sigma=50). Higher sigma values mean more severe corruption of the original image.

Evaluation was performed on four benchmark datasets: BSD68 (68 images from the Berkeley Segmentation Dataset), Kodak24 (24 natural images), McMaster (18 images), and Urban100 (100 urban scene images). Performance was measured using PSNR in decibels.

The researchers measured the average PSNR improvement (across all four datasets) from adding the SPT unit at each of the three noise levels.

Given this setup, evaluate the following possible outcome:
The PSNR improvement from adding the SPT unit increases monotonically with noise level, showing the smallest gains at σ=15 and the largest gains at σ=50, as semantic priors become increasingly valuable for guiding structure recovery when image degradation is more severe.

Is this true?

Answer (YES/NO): NO